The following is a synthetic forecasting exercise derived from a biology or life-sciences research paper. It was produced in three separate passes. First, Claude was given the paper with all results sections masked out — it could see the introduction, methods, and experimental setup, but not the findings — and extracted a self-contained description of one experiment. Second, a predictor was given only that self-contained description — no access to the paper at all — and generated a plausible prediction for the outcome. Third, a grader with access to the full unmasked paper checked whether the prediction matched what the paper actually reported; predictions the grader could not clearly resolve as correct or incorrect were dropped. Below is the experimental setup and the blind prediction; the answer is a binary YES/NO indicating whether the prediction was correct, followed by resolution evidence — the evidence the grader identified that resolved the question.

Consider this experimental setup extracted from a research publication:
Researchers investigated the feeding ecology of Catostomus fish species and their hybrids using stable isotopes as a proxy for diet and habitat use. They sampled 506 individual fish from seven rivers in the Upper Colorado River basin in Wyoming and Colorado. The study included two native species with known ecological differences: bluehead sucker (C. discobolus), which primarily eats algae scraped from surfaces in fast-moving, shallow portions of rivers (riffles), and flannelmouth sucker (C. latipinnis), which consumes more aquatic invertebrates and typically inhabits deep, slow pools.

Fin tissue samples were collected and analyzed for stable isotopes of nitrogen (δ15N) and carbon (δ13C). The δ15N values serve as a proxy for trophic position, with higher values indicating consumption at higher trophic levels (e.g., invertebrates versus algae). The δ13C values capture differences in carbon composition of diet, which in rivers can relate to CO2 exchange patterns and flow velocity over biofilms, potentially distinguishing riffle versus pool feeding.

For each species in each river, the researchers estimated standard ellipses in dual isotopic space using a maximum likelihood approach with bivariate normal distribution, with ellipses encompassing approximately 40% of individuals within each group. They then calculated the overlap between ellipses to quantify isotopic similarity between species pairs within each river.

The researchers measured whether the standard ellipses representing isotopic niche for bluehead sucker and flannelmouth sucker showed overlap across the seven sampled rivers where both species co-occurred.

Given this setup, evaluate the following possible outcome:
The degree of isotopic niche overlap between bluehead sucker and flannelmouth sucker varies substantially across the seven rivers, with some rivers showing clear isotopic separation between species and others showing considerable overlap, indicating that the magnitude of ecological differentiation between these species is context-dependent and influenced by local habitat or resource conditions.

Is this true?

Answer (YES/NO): NO